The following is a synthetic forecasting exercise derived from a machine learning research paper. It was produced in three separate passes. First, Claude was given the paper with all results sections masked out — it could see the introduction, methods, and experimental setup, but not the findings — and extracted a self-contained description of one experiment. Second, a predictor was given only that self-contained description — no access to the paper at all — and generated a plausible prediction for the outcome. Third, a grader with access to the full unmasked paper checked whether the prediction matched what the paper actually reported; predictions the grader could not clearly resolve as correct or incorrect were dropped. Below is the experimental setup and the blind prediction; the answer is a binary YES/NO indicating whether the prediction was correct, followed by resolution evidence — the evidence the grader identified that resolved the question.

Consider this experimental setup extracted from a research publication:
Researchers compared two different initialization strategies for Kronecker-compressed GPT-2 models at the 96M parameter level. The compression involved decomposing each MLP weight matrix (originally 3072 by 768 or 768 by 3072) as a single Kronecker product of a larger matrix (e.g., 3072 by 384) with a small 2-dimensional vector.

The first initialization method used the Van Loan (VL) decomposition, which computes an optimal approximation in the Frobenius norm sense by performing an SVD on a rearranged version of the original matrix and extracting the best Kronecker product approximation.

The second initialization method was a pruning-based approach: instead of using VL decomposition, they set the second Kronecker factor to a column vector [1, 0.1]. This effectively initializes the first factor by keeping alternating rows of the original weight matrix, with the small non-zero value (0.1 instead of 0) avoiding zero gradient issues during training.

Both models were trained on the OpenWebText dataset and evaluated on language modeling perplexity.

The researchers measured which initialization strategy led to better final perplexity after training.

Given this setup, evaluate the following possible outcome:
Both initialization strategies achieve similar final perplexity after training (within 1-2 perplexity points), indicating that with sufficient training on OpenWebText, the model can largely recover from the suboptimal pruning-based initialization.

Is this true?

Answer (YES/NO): NO